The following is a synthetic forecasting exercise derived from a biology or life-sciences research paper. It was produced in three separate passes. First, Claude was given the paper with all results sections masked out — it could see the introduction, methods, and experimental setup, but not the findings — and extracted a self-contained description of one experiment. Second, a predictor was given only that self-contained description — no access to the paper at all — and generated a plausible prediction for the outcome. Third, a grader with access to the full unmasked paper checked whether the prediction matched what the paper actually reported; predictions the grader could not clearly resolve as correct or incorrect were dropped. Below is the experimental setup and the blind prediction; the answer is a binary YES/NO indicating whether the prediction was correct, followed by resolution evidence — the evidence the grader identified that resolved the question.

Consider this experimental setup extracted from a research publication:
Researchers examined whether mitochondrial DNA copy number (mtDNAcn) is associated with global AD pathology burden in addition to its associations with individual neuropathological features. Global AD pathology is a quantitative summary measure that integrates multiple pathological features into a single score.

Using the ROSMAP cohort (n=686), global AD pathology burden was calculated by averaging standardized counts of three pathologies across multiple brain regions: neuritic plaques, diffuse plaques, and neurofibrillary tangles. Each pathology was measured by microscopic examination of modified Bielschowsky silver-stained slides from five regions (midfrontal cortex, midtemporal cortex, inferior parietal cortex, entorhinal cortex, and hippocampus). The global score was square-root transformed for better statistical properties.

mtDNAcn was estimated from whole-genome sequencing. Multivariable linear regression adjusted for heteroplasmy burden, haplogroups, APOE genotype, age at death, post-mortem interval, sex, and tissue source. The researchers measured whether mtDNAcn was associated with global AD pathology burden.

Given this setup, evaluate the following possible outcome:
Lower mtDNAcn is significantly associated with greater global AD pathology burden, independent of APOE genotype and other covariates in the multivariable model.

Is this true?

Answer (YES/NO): YES